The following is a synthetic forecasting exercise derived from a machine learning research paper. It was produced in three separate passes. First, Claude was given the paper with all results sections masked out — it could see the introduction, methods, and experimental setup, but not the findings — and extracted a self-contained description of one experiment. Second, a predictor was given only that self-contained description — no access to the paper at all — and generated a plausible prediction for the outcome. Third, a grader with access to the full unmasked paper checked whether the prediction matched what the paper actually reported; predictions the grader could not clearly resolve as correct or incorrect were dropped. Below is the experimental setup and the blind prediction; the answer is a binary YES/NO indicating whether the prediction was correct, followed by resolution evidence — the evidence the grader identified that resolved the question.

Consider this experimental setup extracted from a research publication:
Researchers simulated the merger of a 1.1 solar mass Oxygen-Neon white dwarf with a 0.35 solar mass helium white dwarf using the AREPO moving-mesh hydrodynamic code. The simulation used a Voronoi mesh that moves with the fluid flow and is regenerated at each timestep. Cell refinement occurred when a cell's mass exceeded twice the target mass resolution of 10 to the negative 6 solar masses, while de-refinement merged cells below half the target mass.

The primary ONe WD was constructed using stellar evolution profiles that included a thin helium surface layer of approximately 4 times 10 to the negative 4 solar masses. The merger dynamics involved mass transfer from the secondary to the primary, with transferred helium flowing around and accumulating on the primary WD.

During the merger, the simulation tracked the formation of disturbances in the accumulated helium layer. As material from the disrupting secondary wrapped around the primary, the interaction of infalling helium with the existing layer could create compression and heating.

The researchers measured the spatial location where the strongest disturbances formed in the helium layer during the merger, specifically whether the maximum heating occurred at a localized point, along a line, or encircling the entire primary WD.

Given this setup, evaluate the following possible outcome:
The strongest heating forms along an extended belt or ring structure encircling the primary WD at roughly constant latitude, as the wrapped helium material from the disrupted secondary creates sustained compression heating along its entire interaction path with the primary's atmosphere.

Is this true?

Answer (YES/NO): NO